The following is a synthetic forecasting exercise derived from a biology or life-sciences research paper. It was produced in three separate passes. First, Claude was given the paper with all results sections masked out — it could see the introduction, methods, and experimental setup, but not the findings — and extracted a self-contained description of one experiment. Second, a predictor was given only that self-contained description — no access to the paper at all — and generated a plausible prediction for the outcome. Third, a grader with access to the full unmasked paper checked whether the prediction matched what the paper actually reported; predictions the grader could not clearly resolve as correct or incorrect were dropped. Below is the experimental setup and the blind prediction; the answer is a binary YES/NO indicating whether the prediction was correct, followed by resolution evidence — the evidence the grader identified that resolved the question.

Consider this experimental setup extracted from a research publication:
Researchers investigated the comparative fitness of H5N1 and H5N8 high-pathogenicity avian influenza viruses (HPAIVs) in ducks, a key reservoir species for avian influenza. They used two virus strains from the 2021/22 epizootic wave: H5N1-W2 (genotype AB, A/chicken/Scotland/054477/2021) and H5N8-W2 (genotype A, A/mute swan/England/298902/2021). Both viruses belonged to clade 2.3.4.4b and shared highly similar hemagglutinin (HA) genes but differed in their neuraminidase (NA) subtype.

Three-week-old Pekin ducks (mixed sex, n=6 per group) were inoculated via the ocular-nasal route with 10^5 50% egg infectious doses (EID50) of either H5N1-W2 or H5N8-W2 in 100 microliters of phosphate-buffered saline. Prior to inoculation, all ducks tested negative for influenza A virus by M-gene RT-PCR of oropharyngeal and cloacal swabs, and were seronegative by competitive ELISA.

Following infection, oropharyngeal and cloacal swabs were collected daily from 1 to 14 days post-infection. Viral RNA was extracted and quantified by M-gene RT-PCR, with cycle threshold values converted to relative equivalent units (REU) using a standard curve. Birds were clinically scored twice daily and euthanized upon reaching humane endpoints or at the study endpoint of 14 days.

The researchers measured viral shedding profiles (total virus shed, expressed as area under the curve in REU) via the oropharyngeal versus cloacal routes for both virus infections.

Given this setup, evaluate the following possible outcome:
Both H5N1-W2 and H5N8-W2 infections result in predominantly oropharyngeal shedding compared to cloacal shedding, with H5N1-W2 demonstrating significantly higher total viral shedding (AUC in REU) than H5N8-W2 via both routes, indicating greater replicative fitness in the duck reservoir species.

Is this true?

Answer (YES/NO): NO